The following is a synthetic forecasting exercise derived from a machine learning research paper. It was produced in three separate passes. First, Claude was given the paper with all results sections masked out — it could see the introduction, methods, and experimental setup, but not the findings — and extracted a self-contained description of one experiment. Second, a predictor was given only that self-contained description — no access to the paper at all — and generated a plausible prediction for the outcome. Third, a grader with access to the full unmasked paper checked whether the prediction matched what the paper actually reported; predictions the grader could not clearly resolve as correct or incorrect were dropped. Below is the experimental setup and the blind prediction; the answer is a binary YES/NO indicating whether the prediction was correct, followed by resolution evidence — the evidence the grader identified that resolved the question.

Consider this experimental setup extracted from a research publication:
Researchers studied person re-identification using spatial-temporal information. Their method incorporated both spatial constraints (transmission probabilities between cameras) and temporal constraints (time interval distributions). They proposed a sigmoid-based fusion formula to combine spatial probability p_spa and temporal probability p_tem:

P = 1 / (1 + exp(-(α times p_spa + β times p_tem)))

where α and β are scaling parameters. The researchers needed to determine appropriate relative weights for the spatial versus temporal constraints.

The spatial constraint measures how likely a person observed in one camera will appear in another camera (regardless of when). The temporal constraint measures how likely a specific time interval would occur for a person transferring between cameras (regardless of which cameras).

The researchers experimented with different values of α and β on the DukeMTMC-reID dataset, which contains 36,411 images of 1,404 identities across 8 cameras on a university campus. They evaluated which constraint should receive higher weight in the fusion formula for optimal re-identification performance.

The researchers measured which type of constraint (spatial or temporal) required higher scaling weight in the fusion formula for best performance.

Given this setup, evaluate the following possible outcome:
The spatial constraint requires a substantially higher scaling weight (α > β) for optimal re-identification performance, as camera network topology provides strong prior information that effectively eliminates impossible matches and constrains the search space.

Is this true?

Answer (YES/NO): NO